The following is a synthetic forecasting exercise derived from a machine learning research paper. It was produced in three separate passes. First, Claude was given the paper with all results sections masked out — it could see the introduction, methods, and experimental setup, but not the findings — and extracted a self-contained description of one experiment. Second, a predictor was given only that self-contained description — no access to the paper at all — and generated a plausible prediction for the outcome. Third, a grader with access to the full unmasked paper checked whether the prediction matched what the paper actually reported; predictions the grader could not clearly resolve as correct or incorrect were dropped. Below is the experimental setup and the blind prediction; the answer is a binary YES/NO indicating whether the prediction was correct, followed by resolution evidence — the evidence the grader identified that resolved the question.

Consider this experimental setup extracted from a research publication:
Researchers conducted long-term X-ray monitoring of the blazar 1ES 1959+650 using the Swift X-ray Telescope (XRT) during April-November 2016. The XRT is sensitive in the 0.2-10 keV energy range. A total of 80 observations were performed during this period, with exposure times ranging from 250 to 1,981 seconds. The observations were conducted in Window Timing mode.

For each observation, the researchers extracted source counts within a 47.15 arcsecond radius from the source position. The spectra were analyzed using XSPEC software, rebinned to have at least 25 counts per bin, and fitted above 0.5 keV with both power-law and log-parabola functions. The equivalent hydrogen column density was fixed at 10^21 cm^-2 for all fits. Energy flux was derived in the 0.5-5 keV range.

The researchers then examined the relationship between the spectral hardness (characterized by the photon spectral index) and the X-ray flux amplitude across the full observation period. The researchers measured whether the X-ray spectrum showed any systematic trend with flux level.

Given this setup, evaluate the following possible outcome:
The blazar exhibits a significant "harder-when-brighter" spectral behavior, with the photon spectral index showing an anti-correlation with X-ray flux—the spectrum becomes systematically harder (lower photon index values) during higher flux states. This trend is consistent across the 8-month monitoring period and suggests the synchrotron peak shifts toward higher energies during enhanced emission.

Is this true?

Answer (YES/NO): YES